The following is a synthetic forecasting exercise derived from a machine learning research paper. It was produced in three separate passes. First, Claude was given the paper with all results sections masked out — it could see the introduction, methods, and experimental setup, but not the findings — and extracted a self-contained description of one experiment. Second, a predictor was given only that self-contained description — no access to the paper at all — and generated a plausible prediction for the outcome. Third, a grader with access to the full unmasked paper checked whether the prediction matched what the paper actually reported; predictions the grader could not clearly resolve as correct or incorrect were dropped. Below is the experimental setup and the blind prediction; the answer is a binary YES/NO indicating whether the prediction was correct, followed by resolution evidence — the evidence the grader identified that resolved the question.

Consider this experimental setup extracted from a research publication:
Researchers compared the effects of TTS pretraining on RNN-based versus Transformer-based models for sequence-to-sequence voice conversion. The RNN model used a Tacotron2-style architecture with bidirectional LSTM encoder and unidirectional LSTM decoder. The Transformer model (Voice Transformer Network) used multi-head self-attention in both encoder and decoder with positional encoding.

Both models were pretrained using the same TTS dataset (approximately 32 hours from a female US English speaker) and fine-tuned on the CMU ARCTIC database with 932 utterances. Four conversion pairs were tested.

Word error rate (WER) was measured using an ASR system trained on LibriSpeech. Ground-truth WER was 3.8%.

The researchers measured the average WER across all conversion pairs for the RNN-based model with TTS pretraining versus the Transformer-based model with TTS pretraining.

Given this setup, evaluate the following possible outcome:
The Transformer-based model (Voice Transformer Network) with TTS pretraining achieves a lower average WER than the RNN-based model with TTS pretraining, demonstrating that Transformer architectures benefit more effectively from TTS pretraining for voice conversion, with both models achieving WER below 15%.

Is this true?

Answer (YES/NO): NO